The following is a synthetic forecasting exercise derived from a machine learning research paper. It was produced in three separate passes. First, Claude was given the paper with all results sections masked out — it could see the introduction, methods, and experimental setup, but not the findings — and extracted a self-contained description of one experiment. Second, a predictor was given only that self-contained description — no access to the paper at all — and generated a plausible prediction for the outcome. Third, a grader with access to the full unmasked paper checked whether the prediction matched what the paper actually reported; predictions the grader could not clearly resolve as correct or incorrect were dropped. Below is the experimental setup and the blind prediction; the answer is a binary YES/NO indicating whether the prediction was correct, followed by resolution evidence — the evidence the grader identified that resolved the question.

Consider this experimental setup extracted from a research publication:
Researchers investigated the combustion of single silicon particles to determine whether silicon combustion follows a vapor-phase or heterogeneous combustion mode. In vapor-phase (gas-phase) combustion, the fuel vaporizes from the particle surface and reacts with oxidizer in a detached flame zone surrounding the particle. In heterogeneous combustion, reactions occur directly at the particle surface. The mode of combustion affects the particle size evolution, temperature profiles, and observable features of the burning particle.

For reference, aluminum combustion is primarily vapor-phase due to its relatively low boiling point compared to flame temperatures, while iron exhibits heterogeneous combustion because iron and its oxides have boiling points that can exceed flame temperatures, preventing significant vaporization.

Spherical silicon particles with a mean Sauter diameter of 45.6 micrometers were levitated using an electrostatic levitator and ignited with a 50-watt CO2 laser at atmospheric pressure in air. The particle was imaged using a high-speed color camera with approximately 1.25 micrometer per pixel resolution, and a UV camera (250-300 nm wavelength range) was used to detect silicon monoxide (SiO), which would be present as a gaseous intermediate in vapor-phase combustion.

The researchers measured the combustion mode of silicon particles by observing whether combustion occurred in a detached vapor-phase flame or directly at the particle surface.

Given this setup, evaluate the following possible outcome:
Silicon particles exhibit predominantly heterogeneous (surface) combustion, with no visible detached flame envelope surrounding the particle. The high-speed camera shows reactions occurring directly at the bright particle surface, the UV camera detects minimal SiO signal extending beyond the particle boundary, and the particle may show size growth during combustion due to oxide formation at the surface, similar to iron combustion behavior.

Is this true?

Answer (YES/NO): NO